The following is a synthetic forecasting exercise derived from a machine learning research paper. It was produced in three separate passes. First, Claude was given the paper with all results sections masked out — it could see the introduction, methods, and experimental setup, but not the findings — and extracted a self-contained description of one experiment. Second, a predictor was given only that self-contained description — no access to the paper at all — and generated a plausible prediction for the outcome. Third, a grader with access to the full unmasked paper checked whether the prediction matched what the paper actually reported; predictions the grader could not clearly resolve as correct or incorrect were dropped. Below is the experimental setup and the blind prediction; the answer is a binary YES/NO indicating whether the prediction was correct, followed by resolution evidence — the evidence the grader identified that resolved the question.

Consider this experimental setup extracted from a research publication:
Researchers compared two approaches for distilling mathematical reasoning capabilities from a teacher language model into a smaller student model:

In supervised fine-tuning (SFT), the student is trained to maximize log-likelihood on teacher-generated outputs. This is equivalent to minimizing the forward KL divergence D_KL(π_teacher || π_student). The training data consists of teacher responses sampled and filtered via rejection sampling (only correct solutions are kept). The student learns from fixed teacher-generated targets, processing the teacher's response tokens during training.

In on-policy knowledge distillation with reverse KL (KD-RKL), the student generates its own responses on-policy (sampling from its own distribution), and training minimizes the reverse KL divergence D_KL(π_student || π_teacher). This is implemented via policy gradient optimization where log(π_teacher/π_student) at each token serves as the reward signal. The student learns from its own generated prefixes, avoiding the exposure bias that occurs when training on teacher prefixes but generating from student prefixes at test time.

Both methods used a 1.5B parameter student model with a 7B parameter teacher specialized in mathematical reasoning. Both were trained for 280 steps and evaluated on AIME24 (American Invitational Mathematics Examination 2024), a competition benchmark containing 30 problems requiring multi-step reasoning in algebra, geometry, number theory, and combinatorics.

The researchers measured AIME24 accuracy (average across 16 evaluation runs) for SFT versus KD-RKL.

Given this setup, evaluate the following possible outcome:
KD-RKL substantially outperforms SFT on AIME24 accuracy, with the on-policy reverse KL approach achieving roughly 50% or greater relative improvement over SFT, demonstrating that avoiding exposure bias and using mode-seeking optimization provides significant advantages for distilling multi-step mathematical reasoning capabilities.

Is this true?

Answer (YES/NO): NO